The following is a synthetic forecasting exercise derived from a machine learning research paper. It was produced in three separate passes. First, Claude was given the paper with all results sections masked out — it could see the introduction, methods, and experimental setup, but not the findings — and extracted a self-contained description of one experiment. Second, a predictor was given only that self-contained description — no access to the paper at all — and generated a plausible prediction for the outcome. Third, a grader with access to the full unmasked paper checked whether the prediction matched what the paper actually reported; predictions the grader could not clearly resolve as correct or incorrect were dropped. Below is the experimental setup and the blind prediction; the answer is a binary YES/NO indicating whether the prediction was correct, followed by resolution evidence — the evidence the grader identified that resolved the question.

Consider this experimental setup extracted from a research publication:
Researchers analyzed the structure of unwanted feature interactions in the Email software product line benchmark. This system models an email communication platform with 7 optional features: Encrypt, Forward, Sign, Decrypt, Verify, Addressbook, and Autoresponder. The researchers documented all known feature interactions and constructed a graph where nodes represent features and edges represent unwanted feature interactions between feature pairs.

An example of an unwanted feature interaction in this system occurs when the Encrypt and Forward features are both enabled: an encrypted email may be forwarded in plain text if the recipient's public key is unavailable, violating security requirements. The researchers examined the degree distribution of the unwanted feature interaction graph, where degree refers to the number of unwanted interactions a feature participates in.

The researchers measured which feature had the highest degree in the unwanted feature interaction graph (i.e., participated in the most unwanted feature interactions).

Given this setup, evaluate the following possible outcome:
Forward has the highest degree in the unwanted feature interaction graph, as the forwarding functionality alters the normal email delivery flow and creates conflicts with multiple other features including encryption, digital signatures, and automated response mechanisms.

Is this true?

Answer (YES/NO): NO